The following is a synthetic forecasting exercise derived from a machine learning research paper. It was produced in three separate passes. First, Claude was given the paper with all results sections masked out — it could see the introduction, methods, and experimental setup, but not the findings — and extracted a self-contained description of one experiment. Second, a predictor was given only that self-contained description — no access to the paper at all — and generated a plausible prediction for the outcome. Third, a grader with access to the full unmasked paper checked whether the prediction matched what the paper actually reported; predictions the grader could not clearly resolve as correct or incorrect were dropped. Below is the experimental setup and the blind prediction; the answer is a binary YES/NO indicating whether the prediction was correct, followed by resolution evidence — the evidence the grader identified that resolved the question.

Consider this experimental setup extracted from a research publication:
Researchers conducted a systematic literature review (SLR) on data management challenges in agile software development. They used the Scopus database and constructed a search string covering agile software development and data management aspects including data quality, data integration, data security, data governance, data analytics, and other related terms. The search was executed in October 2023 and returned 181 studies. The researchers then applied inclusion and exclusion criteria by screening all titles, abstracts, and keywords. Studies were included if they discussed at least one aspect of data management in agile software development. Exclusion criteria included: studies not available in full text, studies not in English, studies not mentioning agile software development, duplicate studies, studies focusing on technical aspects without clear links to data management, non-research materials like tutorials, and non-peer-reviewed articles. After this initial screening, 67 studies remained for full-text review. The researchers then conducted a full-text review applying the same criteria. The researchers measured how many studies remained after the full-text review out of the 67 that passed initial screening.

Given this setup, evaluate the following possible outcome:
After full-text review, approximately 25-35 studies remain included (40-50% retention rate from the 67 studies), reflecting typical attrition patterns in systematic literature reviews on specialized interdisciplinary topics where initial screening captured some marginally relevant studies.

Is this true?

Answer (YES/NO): NO